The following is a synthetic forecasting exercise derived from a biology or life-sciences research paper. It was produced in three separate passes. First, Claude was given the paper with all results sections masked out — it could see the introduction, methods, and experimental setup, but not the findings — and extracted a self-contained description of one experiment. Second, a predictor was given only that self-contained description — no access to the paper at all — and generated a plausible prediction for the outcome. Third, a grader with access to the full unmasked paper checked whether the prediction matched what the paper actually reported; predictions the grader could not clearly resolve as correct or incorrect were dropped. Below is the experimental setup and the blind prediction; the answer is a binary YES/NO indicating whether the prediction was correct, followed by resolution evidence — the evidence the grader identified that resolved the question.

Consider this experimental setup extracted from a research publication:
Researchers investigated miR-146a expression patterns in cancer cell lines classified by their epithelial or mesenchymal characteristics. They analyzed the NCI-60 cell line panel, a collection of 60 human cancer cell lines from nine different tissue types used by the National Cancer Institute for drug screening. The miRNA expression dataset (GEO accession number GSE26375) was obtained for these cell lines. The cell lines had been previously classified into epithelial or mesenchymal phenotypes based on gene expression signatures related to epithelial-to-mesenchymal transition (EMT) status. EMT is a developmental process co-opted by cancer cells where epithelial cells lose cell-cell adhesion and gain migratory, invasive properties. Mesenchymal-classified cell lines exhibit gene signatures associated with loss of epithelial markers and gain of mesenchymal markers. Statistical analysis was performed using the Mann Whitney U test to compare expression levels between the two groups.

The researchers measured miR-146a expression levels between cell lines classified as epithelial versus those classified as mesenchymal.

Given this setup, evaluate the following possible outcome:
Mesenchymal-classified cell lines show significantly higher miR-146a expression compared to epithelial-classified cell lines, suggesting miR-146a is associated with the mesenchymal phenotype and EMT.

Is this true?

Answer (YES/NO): YES